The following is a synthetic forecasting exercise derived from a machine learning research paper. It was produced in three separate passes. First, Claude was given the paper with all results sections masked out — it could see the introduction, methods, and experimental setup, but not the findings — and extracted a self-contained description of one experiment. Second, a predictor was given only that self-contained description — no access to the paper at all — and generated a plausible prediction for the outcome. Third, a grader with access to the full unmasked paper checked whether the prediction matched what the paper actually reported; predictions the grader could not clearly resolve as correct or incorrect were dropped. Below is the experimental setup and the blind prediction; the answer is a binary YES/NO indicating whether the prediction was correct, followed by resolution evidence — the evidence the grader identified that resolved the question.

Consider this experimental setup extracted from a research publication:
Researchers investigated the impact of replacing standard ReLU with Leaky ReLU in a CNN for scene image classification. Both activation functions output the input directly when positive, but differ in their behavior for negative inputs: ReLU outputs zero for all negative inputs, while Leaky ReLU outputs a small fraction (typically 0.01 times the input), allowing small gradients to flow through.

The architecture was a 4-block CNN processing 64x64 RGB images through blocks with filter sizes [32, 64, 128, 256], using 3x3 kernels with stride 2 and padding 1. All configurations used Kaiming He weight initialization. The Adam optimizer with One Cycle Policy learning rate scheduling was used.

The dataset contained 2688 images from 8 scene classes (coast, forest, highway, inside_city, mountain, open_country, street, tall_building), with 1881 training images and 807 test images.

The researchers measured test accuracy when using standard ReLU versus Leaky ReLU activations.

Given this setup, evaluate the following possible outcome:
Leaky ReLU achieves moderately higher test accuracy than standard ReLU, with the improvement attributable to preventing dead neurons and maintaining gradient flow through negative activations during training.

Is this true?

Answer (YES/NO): NO